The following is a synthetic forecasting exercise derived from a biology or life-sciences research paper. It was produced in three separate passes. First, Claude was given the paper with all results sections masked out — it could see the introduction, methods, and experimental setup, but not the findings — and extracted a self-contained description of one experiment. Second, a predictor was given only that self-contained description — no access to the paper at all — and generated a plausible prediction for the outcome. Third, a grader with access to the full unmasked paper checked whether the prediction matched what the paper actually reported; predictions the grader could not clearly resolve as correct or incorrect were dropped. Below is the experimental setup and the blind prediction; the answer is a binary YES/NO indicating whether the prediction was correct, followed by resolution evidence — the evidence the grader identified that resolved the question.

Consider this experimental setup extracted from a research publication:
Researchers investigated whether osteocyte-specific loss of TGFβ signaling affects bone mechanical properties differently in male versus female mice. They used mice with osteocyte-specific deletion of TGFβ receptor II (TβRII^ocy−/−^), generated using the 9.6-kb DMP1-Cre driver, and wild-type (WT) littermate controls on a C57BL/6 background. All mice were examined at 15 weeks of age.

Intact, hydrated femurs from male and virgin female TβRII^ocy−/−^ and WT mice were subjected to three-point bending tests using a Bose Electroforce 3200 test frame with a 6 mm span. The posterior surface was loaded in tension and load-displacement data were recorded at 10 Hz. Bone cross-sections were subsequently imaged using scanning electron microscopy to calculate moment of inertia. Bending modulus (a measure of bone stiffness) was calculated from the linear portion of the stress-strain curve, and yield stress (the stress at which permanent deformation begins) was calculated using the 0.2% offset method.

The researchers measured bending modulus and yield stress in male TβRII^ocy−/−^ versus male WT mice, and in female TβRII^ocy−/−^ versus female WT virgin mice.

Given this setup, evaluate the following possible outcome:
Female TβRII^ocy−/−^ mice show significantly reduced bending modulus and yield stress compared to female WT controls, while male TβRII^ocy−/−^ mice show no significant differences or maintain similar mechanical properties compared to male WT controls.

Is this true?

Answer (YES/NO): NO